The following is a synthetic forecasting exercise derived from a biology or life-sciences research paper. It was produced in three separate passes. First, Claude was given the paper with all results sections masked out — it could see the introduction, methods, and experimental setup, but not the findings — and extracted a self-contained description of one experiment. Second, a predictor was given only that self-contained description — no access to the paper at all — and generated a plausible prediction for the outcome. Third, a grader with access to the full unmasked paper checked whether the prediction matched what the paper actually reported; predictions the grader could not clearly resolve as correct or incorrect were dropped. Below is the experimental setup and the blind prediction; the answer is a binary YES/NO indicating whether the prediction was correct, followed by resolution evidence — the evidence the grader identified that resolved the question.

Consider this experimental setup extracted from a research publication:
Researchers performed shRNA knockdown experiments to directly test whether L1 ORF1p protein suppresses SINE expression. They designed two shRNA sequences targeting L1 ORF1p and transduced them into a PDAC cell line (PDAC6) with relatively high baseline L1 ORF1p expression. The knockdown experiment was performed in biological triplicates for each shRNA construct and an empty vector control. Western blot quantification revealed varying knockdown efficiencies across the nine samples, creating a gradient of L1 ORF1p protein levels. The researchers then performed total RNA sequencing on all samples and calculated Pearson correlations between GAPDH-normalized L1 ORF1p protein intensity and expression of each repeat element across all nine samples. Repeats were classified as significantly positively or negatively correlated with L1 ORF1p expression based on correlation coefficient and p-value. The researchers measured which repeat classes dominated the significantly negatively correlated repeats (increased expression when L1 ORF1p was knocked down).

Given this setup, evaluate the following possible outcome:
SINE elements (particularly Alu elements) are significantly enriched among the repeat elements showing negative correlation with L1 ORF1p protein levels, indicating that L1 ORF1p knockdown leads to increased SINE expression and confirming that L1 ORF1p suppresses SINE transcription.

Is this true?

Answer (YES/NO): YES